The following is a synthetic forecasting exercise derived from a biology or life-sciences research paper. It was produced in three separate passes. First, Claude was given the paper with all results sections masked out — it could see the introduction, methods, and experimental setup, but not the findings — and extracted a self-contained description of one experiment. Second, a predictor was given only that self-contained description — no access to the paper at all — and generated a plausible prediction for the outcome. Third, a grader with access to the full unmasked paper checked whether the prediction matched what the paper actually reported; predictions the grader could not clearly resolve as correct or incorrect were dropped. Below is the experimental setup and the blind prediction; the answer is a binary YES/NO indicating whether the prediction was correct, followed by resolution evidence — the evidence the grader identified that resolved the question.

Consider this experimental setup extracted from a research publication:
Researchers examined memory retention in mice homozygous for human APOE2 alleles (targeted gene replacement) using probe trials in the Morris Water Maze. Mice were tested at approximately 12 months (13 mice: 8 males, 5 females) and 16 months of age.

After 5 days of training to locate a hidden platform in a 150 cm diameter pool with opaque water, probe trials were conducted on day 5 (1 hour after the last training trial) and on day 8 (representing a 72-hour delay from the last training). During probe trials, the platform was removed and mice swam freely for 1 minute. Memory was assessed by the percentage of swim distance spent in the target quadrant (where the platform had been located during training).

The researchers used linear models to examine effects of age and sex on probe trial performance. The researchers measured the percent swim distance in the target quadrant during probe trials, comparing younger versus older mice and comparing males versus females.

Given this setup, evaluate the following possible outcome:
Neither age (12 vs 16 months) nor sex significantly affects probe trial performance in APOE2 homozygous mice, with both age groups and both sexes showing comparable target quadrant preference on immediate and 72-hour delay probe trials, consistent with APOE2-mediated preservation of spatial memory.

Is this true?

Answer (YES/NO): NO